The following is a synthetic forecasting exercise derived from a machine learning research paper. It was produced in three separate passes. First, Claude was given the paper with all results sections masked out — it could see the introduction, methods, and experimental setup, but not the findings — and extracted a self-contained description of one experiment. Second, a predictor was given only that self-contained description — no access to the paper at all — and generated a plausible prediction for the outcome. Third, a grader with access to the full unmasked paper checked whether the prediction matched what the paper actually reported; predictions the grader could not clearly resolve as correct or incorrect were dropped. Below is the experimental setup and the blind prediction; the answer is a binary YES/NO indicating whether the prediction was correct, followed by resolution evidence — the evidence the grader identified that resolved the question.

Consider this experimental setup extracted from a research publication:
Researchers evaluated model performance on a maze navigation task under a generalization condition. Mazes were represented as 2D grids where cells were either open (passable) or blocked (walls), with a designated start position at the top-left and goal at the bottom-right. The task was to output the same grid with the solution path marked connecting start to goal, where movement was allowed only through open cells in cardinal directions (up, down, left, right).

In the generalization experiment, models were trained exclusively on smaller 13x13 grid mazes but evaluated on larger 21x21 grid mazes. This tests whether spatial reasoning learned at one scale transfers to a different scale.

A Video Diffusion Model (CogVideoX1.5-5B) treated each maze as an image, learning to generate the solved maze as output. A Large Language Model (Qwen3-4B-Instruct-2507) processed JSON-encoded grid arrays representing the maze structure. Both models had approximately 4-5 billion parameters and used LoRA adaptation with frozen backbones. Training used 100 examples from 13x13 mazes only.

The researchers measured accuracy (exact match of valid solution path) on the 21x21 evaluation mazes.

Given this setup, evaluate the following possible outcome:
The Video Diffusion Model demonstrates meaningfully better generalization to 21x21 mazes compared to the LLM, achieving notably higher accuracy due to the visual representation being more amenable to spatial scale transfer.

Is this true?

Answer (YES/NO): YES